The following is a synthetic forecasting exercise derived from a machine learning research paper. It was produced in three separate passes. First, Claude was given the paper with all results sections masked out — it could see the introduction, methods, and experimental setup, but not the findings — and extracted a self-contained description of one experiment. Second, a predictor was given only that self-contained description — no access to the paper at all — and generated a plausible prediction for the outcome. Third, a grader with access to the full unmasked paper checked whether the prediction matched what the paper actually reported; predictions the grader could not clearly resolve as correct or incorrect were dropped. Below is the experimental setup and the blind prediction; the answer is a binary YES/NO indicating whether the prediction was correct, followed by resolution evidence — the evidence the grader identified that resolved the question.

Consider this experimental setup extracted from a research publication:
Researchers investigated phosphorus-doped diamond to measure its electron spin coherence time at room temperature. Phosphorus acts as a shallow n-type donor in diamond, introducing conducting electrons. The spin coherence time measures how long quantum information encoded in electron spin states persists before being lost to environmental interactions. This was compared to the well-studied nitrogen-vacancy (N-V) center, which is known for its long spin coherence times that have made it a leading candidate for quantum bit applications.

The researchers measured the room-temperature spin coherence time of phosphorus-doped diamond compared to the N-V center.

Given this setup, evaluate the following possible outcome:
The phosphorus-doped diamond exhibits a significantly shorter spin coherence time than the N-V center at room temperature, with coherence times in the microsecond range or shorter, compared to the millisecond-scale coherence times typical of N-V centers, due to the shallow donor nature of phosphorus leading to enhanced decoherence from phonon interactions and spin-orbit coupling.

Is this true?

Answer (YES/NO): NO